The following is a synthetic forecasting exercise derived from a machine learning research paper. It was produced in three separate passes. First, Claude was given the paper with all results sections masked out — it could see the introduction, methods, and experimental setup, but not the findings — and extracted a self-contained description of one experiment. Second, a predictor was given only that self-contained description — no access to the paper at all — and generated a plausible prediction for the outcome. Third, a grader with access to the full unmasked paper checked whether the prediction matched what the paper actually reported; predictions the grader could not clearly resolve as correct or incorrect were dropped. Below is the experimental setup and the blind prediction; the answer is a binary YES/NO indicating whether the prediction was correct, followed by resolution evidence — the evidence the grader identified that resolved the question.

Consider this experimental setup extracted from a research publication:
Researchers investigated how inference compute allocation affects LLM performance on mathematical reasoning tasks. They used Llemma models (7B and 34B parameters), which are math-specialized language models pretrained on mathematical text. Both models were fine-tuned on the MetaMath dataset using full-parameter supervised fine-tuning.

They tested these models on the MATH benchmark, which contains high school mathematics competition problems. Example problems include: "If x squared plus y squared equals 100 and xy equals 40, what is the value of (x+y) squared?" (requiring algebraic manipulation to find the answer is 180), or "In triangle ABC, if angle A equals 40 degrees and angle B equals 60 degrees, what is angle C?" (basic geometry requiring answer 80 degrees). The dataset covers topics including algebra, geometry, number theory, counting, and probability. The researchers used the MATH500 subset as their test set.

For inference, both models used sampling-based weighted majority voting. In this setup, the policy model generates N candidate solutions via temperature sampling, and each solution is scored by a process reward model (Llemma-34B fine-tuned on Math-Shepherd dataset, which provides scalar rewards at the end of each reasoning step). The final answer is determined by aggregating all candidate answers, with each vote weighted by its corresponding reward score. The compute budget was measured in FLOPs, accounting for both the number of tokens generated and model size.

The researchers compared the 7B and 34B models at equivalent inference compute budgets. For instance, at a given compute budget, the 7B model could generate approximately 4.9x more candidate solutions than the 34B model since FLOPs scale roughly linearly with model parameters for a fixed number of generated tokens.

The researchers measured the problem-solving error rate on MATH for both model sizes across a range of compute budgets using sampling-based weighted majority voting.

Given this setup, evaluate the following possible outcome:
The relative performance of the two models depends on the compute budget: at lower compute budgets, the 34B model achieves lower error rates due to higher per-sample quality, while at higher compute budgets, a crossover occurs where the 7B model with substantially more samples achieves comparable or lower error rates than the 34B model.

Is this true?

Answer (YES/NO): NO